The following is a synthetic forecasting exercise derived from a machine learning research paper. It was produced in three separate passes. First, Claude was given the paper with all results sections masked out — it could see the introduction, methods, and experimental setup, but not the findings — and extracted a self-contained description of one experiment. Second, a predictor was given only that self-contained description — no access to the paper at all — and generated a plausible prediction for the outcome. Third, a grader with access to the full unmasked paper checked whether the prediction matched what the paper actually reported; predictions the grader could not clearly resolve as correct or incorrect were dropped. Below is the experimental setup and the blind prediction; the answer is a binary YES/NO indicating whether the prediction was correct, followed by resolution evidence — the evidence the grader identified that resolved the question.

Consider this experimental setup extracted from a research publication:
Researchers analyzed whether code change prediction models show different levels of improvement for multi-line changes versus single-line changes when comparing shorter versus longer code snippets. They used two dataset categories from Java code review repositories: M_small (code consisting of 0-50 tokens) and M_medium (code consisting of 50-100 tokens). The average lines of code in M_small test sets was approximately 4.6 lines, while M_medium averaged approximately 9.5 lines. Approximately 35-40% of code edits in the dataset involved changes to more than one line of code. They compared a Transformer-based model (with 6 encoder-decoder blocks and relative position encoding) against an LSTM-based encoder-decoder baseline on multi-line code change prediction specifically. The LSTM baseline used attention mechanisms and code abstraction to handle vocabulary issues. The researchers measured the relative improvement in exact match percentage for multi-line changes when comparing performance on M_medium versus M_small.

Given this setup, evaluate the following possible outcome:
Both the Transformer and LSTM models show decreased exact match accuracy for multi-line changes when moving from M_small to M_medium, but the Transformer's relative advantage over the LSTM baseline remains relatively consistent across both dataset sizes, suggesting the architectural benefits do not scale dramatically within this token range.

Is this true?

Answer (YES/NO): NO